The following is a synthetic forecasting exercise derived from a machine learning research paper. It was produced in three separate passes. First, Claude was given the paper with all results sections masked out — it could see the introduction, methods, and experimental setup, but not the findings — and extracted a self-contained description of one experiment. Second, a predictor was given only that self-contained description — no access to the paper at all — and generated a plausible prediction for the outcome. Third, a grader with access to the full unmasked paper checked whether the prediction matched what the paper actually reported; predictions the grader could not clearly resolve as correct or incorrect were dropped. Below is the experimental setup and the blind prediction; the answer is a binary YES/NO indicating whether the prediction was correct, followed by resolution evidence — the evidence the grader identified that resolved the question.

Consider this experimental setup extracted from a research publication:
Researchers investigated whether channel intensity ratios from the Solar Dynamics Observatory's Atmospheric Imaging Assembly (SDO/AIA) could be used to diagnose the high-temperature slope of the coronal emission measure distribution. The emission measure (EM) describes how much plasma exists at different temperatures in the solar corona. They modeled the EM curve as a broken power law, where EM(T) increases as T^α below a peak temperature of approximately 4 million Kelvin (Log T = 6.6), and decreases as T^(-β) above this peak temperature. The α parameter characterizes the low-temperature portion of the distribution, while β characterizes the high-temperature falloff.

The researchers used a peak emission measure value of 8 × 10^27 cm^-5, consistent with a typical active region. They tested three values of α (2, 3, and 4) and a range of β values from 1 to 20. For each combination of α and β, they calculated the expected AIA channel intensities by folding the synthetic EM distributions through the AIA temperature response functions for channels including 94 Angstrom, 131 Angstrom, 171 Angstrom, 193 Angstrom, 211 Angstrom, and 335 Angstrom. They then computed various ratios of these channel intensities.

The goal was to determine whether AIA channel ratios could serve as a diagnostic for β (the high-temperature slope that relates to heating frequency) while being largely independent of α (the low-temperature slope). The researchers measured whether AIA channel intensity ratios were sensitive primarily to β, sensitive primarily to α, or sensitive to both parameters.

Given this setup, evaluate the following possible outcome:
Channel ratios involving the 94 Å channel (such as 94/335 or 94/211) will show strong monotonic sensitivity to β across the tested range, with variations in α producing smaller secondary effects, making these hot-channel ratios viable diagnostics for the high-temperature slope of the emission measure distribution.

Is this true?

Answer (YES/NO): NO